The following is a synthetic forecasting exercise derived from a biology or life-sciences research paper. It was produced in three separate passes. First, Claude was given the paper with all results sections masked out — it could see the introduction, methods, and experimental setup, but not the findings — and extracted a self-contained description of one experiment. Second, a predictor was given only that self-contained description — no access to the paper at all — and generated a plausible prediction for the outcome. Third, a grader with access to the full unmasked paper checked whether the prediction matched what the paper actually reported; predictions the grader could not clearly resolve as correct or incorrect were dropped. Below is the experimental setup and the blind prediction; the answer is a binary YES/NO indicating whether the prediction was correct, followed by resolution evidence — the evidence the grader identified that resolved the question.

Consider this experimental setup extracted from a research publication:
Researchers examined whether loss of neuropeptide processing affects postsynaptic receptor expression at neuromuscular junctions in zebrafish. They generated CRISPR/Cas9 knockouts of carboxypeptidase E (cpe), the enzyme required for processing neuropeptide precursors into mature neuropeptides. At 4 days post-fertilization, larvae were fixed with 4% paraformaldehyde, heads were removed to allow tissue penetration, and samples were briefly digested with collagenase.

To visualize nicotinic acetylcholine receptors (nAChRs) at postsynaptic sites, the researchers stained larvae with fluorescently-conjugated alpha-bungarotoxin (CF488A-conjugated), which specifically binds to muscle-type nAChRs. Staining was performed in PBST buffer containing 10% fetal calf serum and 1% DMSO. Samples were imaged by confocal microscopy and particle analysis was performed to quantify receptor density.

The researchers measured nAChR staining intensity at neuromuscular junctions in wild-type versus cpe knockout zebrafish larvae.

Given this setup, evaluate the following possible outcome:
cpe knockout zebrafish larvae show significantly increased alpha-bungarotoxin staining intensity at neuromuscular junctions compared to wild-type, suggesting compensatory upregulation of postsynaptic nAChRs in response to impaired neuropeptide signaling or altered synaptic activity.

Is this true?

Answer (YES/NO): YES